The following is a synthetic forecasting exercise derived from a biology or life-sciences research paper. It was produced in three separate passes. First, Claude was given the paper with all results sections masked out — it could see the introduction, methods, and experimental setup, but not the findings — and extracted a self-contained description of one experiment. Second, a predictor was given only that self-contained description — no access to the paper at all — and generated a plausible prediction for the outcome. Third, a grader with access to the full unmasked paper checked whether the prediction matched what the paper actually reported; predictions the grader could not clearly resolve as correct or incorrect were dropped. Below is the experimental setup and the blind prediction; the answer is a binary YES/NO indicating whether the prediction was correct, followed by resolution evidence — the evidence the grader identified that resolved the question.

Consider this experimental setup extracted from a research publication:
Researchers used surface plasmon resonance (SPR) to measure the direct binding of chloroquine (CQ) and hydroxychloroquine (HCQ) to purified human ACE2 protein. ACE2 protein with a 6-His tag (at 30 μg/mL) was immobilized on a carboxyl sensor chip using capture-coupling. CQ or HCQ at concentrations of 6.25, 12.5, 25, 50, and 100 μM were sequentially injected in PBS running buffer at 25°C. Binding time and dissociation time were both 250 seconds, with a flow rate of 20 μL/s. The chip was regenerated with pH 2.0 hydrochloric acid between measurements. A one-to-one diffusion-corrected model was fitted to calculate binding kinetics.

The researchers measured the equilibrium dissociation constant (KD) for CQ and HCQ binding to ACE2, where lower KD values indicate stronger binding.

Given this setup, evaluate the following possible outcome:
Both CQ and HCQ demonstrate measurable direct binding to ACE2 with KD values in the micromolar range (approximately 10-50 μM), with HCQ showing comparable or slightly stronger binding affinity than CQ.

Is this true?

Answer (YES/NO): NO